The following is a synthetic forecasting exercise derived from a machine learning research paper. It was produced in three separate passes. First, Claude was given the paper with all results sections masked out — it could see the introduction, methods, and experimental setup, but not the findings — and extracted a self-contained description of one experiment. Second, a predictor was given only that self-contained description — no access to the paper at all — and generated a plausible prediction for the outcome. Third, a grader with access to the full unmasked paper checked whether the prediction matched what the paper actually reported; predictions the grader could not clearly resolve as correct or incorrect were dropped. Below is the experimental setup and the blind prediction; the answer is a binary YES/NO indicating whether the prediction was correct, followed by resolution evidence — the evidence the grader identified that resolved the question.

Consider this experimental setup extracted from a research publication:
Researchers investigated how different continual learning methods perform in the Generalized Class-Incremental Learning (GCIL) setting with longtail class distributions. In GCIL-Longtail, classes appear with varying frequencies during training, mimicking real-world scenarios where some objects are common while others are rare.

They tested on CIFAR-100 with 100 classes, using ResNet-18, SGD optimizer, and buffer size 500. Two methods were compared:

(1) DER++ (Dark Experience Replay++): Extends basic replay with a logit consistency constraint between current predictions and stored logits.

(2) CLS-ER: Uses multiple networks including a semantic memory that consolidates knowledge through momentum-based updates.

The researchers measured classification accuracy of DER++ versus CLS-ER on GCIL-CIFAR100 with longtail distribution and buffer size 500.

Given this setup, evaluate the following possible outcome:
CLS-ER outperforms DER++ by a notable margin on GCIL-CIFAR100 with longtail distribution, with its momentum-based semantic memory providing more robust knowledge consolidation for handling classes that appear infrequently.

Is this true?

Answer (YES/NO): YES